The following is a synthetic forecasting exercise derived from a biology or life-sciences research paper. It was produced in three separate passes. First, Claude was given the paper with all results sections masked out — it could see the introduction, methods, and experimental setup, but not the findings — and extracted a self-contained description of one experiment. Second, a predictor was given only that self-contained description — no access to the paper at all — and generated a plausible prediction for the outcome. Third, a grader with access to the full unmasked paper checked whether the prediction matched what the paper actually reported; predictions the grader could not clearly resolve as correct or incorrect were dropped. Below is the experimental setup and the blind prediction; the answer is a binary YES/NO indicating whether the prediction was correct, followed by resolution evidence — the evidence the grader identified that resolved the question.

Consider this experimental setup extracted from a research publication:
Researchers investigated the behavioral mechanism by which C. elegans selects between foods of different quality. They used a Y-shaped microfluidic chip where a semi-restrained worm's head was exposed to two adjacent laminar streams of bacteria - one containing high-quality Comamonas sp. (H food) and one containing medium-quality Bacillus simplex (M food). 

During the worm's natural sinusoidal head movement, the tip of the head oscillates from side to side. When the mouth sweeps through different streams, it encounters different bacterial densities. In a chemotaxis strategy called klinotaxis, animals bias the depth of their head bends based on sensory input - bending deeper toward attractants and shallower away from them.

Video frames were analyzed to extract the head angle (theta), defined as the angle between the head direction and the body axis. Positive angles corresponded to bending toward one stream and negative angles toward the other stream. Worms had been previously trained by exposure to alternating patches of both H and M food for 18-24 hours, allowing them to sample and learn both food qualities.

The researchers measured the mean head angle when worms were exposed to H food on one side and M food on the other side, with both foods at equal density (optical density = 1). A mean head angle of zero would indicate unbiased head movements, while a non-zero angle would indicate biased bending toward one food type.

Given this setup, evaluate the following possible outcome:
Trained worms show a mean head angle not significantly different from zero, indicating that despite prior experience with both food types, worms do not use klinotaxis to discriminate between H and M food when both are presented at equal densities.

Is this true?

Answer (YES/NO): NO